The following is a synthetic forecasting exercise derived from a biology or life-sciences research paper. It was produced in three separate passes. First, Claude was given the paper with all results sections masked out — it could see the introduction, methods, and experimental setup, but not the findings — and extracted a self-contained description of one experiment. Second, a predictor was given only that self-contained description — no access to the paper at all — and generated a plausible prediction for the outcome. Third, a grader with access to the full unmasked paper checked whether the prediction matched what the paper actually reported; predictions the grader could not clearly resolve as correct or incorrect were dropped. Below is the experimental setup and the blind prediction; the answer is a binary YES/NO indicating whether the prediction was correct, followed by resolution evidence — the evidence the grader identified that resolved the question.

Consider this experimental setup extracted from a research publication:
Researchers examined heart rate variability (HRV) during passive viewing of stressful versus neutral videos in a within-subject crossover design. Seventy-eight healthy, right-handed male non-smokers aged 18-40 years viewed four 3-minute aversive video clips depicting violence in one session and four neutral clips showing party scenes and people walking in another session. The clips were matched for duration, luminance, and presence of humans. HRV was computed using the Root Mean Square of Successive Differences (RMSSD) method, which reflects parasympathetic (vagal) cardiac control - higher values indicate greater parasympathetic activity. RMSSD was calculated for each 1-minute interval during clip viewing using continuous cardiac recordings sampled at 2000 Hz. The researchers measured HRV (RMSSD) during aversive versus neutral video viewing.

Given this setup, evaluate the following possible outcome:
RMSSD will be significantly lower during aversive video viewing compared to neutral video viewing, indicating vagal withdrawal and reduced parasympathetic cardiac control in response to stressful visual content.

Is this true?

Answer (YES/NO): YES